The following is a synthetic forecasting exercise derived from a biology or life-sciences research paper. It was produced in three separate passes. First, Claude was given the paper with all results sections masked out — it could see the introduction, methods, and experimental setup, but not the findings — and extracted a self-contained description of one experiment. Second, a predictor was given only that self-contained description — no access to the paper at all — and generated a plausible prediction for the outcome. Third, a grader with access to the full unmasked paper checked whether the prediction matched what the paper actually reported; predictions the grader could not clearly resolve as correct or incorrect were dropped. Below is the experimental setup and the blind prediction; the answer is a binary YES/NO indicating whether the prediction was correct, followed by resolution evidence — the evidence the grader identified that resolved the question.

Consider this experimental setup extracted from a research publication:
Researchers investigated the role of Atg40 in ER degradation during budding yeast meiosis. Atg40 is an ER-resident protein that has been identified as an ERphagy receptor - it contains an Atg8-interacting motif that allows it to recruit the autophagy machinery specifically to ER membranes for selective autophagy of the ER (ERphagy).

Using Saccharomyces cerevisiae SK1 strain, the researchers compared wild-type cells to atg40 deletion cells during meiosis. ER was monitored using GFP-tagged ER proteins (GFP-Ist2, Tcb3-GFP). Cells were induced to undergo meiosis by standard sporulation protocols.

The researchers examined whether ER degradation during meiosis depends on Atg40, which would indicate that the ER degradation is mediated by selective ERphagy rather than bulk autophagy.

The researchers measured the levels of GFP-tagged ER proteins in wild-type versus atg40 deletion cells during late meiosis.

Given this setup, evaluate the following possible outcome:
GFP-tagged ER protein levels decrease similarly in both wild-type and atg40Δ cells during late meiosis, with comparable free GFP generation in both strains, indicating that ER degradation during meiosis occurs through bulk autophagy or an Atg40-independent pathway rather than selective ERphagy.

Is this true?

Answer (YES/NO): NO